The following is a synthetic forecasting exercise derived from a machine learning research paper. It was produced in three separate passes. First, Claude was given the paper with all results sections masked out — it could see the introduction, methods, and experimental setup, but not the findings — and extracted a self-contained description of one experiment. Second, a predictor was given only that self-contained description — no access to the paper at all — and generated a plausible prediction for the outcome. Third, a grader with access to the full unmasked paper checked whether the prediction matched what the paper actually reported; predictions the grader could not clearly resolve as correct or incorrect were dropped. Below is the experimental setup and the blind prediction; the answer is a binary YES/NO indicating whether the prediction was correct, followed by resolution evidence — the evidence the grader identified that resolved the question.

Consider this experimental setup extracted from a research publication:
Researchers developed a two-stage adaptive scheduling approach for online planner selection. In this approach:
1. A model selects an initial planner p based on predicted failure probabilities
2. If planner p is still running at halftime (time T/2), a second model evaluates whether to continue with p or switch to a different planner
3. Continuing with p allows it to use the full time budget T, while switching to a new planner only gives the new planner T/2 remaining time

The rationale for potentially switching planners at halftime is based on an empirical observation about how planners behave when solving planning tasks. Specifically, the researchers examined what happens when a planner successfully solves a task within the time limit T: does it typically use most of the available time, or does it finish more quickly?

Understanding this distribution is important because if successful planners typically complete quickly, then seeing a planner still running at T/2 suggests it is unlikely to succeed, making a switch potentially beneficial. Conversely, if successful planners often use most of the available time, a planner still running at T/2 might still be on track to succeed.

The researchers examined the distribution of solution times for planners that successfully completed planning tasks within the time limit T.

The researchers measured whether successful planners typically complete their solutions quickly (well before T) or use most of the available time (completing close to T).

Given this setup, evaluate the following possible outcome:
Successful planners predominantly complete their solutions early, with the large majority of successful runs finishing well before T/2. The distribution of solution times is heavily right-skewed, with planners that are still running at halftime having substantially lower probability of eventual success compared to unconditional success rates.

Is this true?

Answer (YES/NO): YES